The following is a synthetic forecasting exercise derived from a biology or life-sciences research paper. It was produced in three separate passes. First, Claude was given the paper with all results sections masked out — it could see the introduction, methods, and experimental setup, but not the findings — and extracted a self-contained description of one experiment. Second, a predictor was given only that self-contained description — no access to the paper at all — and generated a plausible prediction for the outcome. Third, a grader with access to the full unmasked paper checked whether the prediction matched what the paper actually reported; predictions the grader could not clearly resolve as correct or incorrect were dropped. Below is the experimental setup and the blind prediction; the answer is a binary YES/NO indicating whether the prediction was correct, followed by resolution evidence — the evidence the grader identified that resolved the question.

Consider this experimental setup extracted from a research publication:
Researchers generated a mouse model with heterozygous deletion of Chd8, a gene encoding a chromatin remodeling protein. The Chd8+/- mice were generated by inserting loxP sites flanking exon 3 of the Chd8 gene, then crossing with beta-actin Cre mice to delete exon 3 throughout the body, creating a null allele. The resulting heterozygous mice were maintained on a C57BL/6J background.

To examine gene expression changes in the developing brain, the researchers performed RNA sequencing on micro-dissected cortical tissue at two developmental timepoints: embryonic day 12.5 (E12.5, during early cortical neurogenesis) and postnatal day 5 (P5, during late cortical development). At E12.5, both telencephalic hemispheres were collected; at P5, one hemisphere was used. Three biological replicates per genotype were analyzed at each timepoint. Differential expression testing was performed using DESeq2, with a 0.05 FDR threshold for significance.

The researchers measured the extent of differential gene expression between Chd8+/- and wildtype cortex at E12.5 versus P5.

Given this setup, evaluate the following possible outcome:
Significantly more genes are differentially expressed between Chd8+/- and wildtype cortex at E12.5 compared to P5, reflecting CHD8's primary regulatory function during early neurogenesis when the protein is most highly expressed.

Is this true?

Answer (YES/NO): NO